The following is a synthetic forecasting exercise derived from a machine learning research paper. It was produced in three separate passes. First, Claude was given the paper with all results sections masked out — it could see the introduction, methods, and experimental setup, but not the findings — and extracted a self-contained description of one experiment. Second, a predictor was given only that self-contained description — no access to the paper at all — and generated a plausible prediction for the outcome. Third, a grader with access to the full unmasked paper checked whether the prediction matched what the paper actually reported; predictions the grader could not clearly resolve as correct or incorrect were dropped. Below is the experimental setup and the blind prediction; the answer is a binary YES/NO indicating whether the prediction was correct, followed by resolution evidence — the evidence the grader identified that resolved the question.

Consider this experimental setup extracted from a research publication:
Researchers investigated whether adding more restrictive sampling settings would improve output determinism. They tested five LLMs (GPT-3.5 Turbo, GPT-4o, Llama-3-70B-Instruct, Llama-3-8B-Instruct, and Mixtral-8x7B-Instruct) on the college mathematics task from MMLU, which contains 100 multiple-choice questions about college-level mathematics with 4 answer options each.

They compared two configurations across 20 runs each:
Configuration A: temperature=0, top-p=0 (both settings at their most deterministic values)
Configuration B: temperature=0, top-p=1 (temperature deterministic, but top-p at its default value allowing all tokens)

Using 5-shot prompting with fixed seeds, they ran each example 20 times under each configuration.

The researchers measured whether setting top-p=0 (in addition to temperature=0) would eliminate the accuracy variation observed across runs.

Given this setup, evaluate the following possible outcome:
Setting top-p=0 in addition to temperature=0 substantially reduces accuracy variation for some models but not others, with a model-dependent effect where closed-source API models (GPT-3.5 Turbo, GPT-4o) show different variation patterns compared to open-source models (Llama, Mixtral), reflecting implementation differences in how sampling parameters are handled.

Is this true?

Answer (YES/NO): NO